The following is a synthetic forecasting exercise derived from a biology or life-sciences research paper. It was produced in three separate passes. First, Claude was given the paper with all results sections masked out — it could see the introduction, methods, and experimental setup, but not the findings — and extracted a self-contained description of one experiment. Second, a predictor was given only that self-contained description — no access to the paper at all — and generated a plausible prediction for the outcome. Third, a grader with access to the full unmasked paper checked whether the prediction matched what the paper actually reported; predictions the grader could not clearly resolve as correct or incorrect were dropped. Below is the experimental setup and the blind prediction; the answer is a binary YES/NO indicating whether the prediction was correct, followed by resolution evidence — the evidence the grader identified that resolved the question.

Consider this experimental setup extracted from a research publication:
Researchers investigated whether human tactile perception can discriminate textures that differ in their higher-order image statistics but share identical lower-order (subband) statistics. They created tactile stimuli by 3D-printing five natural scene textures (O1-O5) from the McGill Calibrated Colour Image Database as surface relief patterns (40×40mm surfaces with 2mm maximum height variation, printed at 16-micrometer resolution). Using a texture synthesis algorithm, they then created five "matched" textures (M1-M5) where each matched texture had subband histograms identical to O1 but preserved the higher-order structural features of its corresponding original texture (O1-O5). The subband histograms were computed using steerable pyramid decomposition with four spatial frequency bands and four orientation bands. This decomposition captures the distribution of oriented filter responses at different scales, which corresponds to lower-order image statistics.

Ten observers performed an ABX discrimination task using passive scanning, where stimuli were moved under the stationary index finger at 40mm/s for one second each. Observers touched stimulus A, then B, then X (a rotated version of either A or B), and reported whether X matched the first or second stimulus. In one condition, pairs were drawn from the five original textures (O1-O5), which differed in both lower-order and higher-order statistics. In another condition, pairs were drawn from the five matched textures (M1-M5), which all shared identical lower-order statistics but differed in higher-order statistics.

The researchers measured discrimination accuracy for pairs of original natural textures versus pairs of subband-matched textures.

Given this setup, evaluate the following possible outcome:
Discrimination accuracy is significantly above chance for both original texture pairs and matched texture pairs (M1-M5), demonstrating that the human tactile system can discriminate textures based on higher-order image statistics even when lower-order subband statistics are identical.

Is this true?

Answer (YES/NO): NO